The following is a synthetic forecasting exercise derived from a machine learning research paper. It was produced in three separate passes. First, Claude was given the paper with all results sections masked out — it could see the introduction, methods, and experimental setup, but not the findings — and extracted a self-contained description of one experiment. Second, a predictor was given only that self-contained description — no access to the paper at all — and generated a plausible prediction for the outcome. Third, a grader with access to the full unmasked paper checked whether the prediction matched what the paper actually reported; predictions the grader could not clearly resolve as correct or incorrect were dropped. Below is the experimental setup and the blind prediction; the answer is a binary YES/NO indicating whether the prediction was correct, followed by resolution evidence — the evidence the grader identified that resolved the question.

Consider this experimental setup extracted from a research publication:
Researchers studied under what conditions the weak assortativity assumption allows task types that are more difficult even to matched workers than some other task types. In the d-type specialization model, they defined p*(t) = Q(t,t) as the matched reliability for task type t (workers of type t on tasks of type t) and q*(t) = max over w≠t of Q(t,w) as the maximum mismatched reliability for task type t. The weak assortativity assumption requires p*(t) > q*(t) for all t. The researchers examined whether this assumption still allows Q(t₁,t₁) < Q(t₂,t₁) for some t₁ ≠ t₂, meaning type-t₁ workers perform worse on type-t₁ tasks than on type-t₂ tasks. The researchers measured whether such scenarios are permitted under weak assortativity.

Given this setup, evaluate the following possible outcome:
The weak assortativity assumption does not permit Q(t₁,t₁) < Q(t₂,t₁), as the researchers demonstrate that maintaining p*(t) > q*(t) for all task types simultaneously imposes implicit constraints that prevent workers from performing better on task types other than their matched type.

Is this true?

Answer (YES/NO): NO